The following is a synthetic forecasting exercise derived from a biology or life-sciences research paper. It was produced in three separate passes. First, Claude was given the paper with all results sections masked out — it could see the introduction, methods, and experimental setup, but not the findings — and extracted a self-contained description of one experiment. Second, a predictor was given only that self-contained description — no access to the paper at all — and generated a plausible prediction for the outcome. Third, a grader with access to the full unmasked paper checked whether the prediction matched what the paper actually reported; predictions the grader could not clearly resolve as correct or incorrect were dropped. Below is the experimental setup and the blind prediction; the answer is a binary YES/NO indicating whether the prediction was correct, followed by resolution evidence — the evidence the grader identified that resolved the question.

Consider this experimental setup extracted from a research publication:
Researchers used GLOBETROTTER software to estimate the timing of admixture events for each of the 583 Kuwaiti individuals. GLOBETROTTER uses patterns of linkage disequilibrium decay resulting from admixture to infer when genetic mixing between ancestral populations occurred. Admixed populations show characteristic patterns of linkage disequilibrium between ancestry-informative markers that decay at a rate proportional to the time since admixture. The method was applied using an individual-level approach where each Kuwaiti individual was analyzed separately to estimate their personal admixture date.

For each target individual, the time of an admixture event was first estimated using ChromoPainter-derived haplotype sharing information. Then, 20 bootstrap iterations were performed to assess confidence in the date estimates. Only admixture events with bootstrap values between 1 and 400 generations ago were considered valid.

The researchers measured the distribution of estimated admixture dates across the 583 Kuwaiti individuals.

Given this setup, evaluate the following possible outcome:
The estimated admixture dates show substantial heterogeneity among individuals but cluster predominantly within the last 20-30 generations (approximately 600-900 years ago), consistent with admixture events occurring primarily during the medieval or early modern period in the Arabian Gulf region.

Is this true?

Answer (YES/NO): NO